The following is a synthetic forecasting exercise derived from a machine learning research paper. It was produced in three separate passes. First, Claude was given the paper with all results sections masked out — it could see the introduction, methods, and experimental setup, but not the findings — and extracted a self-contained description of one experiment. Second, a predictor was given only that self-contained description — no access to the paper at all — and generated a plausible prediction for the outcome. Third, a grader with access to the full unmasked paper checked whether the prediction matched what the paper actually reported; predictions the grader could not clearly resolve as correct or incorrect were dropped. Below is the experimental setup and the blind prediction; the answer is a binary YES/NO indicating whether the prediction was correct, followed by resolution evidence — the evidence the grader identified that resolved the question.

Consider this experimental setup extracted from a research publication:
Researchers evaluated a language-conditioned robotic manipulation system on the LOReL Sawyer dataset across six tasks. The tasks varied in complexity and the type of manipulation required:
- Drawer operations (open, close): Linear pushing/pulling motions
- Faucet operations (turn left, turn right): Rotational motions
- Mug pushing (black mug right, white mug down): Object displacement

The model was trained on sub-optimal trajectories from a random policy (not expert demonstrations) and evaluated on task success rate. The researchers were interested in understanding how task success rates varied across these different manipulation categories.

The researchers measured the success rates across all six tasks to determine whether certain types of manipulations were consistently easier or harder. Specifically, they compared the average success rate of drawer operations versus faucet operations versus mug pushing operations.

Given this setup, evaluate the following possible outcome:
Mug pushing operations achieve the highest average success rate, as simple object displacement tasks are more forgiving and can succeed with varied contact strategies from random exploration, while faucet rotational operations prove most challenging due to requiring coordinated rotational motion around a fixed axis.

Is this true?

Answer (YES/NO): NO